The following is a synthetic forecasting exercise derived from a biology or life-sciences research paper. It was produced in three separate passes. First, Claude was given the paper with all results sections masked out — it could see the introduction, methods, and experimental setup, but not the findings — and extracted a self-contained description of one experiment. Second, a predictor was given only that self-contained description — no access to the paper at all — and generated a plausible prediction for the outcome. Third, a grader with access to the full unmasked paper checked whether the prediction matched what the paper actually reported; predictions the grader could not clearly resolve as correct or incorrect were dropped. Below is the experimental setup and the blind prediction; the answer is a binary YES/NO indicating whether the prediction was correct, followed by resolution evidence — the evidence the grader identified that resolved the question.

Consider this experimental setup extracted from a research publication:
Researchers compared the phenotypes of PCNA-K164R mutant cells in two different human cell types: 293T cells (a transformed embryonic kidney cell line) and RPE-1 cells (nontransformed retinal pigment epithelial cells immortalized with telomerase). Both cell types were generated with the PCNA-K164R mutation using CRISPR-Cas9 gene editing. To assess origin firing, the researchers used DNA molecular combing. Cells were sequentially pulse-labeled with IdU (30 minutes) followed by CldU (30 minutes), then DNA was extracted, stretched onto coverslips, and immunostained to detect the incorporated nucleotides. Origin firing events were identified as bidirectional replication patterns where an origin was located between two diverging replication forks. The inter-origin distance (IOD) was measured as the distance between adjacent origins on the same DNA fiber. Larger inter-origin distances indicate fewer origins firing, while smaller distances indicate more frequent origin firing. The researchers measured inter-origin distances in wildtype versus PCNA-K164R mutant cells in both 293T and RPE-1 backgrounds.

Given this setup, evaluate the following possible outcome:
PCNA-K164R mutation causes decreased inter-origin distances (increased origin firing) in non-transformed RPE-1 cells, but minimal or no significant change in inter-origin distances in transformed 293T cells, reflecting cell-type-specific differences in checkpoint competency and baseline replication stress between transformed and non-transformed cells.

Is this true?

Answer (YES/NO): NO